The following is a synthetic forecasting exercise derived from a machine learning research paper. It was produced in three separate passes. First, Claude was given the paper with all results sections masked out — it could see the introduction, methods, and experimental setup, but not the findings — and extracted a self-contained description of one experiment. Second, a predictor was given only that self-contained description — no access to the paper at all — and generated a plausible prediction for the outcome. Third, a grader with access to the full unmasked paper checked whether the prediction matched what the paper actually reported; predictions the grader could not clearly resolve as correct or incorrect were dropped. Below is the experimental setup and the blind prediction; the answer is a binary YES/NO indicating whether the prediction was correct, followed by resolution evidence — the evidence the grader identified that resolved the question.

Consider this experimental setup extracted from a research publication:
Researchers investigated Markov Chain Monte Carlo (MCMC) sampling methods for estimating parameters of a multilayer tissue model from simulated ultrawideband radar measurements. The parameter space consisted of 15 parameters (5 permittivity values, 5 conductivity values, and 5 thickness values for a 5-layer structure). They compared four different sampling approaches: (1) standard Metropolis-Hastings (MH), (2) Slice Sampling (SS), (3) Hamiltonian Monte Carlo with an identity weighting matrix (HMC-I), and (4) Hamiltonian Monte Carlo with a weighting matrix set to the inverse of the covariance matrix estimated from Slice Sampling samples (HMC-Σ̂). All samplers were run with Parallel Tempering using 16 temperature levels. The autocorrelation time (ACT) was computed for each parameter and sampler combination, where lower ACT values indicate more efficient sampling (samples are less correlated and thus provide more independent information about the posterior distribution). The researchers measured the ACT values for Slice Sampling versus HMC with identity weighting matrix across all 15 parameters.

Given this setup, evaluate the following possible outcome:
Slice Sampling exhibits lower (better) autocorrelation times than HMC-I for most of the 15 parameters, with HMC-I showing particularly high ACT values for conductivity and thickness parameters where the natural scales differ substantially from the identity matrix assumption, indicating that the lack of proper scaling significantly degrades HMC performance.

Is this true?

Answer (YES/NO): NO